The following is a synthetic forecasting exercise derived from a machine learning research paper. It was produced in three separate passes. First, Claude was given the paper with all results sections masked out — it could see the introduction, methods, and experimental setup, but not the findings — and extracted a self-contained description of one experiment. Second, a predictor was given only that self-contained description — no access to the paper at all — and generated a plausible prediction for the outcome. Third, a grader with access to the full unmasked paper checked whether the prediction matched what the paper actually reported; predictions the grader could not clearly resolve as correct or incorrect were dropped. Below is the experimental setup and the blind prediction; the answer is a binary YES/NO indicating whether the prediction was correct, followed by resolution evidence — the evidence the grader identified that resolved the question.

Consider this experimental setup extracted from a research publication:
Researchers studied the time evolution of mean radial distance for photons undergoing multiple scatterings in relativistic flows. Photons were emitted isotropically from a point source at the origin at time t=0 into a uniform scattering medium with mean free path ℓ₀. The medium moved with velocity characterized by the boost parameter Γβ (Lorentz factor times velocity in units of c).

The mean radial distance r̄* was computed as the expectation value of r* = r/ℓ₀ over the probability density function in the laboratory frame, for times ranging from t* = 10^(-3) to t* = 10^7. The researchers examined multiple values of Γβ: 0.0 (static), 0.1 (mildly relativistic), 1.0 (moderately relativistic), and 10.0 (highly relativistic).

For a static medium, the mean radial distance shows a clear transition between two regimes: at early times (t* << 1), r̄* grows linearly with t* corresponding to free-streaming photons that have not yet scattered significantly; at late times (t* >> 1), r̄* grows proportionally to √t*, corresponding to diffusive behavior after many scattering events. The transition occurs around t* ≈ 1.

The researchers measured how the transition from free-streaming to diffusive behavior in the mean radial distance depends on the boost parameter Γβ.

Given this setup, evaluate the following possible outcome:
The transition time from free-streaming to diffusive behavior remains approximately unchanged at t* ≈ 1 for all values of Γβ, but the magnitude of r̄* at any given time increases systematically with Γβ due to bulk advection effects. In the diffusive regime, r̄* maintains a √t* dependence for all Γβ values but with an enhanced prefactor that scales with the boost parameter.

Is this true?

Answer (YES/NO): NO